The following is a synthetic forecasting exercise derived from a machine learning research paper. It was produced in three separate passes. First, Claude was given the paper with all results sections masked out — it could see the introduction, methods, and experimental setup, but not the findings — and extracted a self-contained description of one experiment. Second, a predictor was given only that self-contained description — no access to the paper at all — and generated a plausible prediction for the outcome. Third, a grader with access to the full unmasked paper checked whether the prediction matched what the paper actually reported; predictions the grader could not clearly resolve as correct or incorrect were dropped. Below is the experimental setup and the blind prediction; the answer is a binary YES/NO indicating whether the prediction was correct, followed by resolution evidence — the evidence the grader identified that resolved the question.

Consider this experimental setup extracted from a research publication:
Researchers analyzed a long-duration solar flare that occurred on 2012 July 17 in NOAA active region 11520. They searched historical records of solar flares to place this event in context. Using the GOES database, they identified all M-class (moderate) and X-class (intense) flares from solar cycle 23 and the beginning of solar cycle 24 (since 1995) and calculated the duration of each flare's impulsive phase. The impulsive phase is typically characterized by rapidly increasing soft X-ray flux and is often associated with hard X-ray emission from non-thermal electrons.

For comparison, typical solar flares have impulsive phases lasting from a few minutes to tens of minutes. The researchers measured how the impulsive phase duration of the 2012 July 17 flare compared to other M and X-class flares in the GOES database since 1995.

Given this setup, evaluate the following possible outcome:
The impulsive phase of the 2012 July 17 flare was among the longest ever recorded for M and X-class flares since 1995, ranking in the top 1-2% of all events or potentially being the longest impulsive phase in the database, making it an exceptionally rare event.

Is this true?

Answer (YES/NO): YES